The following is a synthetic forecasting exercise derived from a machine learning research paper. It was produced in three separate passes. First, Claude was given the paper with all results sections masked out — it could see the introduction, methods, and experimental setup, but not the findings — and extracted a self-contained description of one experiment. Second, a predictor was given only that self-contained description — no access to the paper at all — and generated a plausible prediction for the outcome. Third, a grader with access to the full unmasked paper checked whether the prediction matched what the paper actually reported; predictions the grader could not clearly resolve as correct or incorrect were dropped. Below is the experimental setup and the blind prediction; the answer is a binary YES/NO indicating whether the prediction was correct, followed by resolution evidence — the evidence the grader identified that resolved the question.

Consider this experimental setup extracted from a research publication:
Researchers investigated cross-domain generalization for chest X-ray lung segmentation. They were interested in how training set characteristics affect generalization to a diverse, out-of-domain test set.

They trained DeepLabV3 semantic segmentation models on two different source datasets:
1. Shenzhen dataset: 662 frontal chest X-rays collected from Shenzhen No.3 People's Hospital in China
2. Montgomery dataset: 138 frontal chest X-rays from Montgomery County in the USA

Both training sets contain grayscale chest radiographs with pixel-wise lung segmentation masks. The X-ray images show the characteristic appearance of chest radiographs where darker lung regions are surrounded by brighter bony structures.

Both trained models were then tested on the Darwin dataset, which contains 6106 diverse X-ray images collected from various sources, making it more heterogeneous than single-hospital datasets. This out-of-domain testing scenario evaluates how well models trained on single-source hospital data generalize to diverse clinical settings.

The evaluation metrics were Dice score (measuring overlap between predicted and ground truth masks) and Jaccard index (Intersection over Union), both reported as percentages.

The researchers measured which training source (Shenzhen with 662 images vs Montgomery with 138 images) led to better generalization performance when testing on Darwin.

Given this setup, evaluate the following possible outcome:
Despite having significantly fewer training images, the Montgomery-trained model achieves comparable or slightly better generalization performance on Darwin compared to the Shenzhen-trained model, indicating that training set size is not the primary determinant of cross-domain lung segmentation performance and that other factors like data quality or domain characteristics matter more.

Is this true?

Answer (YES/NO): YES